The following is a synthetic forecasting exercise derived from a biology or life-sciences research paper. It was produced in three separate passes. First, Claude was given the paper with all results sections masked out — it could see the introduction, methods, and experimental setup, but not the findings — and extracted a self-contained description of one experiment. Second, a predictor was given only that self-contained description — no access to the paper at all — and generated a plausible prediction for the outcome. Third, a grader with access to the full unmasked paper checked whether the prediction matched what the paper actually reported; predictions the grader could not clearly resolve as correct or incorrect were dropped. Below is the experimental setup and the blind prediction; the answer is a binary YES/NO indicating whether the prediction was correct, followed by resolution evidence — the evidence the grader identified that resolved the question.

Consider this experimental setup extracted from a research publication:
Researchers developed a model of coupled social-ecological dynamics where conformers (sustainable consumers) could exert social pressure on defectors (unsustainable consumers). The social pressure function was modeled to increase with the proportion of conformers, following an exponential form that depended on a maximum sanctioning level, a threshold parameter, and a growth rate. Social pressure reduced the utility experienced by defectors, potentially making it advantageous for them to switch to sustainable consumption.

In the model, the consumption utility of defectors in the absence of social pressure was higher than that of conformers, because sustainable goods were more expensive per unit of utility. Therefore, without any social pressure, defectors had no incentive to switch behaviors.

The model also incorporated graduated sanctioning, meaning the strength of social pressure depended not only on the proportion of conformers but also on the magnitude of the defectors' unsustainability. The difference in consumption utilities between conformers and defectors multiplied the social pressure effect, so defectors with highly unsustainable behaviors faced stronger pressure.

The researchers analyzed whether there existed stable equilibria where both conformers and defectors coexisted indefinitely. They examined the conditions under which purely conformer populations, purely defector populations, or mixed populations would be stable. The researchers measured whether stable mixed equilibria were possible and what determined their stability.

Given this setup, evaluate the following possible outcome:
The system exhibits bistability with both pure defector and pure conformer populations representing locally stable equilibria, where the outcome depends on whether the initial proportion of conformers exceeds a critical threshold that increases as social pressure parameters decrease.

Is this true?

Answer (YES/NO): YES